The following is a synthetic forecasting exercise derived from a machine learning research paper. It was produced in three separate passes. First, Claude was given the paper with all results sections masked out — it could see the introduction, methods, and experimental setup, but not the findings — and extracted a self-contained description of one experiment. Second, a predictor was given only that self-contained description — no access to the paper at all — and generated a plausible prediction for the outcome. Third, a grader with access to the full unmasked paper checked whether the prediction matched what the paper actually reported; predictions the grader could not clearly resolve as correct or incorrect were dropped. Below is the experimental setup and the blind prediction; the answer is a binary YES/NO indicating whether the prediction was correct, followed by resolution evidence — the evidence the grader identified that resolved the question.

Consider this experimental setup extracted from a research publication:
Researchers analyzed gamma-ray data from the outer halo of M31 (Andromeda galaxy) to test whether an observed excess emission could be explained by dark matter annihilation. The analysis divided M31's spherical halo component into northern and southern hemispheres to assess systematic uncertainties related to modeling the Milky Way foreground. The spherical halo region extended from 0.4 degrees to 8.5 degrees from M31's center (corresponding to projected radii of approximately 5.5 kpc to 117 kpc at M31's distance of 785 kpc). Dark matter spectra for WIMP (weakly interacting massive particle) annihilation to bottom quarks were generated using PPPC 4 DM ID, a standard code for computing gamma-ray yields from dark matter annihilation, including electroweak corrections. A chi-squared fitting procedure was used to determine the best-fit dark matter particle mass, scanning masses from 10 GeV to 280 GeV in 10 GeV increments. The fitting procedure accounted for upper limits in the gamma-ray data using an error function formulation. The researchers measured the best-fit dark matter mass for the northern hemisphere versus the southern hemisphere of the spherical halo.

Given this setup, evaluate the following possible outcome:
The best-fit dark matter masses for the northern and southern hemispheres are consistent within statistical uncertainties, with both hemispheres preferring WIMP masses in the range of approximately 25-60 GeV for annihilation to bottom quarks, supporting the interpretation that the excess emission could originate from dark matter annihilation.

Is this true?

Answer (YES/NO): YES